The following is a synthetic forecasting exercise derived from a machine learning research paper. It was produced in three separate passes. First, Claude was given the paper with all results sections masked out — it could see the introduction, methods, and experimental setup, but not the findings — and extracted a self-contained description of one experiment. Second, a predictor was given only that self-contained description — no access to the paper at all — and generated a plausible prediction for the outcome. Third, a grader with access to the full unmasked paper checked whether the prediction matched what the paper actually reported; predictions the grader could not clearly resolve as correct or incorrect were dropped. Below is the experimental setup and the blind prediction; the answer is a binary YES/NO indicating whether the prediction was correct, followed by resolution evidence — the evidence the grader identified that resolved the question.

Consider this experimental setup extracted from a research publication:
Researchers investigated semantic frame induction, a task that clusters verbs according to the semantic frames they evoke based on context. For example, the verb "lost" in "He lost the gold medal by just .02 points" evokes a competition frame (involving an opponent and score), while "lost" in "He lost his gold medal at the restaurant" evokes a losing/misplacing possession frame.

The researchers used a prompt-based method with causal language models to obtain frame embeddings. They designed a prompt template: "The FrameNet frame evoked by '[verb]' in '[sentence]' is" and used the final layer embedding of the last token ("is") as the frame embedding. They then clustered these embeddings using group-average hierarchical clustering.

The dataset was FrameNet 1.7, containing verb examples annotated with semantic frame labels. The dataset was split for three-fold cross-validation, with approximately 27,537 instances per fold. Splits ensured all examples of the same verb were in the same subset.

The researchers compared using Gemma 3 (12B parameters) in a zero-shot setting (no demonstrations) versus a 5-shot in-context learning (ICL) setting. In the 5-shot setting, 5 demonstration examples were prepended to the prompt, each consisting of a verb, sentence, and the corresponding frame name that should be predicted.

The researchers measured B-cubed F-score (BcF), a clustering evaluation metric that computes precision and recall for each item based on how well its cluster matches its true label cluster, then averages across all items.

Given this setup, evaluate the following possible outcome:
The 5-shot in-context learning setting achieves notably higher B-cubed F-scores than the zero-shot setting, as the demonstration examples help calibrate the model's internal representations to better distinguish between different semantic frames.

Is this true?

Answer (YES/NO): YES